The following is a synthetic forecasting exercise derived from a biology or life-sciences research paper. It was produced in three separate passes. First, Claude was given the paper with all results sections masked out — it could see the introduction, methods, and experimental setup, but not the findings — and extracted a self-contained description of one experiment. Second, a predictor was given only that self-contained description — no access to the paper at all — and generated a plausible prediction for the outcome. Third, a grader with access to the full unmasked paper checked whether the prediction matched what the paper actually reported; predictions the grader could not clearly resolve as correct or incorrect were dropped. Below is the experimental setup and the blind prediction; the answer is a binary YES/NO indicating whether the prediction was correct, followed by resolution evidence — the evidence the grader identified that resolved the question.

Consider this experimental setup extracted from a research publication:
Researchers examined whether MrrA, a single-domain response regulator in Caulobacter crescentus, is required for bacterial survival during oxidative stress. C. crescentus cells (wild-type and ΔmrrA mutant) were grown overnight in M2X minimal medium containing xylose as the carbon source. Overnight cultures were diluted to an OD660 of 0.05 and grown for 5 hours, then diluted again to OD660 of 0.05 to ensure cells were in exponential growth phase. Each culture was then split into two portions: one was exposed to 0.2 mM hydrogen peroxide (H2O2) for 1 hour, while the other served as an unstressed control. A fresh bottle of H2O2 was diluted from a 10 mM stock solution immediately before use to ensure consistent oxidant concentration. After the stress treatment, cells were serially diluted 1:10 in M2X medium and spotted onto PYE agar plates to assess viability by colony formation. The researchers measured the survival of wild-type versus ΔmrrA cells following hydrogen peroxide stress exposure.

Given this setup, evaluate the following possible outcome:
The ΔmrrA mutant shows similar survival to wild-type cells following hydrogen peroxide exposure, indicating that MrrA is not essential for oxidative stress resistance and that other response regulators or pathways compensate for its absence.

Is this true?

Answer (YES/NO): NO